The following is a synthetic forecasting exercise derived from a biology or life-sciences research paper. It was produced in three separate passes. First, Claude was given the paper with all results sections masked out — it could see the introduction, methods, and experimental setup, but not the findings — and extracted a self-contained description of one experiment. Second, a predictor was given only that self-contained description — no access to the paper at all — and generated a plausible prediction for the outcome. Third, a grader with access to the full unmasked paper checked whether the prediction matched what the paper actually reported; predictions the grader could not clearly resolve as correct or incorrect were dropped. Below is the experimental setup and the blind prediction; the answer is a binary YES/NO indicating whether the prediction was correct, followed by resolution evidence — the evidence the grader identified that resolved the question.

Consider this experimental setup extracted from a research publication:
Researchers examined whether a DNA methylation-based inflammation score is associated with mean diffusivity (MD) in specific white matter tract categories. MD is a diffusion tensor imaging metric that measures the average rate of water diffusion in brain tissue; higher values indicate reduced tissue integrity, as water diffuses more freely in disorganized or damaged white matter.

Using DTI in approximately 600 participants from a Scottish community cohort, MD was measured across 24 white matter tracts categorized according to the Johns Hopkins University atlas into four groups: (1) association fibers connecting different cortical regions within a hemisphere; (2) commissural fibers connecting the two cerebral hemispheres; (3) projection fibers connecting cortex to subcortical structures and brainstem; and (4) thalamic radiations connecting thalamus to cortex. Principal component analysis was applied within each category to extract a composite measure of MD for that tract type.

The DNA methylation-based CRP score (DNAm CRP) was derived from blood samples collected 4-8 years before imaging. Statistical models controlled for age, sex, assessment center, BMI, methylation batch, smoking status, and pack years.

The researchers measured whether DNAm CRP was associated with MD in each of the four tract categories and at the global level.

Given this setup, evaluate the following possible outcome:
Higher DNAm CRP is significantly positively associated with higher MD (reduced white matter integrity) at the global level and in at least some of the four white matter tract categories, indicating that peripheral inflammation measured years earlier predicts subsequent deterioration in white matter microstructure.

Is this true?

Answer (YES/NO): NO